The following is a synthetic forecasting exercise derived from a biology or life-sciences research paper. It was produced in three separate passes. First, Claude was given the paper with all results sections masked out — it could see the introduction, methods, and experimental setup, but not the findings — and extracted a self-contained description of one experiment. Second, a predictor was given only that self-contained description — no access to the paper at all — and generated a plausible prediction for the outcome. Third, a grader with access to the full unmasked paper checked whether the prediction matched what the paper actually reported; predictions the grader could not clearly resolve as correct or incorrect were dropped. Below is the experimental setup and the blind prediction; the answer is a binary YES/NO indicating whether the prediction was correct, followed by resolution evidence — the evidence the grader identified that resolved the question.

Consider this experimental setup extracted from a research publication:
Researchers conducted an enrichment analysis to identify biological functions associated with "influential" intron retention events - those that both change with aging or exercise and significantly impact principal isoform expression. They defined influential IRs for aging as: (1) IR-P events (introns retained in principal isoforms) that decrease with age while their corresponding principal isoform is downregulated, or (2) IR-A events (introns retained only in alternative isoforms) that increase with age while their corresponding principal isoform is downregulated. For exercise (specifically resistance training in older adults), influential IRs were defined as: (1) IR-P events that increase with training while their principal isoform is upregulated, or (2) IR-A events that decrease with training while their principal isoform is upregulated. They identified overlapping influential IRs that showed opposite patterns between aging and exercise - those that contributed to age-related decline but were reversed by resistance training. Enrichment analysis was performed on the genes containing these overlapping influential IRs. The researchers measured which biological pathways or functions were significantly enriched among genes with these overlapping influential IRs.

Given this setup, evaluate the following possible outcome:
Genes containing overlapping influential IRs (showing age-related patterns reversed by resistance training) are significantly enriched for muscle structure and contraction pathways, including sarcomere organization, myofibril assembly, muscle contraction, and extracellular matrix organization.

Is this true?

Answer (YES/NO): NO